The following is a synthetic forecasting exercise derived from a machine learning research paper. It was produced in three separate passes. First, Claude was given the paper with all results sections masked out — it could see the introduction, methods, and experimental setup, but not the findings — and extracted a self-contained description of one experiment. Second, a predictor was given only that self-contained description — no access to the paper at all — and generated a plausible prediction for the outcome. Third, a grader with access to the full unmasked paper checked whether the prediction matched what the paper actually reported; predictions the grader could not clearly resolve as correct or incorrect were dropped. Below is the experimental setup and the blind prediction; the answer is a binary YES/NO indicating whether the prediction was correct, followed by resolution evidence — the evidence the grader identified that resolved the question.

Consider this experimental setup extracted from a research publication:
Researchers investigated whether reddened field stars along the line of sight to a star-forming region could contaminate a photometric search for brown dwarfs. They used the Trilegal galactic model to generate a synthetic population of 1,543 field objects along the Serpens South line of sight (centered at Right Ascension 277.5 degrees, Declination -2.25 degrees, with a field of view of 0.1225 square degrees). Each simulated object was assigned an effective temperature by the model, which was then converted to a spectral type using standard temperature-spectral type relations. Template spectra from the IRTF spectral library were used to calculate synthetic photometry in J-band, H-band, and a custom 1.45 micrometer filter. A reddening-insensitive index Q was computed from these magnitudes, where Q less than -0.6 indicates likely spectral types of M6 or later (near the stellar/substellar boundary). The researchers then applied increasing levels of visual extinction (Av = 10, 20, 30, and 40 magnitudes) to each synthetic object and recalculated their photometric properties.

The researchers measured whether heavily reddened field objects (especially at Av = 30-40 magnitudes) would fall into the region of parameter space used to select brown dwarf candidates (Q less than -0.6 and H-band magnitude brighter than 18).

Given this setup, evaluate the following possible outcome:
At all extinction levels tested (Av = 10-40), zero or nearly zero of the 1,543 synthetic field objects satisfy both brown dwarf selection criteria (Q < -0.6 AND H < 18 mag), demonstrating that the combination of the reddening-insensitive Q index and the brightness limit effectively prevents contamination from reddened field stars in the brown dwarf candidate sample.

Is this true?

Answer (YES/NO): NO